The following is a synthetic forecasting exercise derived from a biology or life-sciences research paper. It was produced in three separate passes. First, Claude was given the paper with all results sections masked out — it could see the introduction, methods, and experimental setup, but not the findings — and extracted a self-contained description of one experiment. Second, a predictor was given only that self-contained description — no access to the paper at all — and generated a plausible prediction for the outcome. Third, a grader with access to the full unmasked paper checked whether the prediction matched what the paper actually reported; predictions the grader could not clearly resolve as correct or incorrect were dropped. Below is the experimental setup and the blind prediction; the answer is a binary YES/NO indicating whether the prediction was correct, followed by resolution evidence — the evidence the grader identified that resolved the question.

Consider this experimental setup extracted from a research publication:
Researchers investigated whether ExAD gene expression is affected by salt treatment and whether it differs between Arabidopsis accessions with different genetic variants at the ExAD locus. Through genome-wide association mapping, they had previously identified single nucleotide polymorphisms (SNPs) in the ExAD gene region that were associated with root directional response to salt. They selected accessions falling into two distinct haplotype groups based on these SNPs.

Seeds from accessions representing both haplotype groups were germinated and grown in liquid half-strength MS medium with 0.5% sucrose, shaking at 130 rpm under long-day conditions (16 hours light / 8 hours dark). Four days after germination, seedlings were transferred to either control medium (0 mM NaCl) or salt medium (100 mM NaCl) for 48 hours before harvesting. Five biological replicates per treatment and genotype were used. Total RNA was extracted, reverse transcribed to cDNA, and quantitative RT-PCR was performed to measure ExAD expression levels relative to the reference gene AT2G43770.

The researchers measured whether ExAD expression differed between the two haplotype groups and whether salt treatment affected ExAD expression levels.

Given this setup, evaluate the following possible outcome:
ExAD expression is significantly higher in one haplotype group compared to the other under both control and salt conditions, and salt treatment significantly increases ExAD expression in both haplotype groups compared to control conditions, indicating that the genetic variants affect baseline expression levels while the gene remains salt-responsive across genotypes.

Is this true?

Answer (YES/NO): NO